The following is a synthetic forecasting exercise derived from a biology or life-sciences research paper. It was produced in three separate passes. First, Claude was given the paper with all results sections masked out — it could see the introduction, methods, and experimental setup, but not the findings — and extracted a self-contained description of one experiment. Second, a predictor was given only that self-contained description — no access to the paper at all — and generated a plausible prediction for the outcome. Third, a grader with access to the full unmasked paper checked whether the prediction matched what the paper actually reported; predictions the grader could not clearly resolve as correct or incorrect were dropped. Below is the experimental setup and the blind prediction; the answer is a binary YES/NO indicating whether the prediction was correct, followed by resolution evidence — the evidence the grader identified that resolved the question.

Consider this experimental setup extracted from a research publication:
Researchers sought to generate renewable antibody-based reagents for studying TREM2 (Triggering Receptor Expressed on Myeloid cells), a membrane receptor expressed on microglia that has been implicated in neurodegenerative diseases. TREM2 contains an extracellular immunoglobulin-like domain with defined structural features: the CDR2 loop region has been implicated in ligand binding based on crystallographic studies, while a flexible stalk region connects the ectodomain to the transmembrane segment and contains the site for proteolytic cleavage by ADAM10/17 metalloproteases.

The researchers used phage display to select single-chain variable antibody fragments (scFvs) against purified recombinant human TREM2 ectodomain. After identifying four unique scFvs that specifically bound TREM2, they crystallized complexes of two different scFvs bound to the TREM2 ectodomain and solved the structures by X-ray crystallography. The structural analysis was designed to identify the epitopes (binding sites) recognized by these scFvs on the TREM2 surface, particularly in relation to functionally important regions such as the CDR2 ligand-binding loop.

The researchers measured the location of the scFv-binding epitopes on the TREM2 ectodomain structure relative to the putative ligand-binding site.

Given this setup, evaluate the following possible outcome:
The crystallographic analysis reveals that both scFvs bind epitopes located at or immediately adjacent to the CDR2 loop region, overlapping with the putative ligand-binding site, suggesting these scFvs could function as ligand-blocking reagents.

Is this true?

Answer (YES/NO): NO